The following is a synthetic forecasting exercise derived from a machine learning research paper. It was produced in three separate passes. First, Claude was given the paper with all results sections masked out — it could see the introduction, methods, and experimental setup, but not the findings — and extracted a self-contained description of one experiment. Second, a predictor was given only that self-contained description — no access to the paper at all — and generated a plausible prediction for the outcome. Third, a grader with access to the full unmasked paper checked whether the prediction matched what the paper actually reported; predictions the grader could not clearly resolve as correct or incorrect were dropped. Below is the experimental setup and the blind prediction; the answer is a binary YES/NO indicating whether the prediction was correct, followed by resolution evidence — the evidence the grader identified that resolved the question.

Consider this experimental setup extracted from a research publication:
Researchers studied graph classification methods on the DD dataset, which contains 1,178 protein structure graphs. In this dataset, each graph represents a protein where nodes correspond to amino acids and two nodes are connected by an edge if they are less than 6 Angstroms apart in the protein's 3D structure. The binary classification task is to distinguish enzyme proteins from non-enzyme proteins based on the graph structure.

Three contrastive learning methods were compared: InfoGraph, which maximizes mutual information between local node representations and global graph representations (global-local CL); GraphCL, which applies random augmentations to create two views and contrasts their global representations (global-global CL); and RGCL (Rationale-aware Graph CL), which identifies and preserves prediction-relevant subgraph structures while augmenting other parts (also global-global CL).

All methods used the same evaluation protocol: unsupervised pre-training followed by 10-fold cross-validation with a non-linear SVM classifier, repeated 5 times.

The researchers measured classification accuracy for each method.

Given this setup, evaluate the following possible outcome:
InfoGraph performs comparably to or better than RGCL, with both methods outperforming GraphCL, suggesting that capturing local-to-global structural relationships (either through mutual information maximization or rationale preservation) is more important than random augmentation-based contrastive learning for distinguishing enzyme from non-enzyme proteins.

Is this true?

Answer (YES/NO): NO